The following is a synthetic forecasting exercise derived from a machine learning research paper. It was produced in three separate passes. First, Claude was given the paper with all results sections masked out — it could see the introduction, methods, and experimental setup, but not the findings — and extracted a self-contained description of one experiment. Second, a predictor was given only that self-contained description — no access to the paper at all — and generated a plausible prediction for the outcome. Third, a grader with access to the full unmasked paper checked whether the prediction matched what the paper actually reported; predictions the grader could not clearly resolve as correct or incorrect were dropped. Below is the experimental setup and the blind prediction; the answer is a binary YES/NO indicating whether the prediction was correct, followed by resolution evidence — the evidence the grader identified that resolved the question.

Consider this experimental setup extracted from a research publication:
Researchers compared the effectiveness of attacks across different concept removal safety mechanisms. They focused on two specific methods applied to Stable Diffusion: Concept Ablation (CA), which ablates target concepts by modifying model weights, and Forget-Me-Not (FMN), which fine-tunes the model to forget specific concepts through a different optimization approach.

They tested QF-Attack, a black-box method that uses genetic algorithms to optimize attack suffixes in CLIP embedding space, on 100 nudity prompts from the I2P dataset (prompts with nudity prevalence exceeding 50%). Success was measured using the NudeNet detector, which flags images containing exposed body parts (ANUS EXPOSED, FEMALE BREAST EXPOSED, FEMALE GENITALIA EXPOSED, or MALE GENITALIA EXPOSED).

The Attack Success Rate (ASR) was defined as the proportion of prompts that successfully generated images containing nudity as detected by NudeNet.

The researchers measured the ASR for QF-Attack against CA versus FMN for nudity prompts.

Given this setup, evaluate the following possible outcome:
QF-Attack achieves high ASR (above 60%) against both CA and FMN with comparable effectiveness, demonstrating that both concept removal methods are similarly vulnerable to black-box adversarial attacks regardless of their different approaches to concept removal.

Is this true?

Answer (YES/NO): NO